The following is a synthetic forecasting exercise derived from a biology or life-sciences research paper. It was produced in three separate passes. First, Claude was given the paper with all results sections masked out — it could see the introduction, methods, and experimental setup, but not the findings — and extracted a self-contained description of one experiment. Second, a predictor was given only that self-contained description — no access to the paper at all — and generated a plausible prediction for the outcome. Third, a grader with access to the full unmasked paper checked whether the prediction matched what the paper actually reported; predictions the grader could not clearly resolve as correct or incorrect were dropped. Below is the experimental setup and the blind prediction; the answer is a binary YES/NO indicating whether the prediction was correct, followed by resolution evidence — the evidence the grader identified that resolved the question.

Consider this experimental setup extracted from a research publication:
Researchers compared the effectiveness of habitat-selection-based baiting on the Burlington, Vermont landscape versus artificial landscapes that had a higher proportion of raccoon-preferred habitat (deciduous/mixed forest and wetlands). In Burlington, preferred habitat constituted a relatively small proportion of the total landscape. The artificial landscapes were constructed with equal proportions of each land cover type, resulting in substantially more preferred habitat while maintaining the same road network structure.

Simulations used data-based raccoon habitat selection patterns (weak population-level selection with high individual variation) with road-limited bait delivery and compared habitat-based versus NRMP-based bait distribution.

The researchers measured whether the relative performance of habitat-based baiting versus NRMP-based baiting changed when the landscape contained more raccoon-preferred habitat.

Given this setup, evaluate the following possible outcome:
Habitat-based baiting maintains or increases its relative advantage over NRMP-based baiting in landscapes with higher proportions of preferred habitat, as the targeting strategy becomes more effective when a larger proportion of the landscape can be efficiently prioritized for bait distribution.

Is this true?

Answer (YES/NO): YES